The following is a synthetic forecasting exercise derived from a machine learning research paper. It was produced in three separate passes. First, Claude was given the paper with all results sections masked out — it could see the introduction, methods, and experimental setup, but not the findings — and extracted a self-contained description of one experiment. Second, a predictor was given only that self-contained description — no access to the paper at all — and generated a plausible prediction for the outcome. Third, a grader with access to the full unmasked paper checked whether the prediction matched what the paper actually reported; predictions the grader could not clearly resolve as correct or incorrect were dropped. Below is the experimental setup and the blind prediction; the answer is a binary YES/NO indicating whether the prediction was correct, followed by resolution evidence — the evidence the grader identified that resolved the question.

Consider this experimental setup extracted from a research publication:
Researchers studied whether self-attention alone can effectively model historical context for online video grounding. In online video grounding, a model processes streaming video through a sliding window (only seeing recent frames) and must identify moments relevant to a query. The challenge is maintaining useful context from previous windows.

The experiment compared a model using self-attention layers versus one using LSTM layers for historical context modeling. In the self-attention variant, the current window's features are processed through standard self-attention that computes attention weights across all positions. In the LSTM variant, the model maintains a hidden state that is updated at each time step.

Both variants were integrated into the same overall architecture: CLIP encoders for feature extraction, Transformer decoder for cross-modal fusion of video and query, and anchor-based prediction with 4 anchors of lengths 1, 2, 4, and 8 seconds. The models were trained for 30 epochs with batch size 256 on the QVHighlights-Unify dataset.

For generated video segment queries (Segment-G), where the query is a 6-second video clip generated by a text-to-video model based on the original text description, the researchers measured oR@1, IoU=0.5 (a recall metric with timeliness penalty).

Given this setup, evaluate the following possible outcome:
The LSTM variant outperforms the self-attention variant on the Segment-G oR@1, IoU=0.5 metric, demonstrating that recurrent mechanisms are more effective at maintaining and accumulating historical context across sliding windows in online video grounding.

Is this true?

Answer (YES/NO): YES